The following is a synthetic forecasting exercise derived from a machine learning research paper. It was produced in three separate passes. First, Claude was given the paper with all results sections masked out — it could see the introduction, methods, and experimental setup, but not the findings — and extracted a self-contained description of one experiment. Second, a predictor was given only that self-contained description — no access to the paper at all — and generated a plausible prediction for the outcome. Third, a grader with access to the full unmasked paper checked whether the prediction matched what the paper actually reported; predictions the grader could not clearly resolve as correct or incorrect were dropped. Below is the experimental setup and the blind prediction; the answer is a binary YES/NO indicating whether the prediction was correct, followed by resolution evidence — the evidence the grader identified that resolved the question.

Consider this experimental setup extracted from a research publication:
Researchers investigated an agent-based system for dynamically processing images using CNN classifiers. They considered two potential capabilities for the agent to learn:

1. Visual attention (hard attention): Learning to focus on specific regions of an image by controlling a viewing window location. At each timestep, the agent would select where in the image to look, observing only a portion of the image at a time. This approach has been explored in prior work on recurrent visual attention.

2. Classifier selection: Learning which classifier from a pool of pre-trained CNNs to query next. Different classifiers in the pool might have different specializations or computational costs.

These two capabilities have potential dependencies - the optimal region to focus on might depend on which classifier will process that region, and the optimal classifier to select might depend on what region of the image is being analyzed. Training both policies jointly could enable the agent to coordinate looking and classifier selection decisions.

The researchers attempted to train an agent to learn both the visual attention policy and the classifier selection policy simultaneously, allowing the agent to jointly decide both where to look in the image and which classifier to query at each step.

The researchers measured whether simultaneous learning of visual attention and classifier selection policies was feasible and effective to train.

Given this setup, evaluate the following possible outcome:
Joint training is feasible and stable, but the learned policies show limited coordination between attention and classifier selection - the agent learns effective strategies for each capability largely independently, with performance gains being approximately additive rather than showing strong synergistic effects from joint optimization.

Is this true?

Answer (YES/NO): NO